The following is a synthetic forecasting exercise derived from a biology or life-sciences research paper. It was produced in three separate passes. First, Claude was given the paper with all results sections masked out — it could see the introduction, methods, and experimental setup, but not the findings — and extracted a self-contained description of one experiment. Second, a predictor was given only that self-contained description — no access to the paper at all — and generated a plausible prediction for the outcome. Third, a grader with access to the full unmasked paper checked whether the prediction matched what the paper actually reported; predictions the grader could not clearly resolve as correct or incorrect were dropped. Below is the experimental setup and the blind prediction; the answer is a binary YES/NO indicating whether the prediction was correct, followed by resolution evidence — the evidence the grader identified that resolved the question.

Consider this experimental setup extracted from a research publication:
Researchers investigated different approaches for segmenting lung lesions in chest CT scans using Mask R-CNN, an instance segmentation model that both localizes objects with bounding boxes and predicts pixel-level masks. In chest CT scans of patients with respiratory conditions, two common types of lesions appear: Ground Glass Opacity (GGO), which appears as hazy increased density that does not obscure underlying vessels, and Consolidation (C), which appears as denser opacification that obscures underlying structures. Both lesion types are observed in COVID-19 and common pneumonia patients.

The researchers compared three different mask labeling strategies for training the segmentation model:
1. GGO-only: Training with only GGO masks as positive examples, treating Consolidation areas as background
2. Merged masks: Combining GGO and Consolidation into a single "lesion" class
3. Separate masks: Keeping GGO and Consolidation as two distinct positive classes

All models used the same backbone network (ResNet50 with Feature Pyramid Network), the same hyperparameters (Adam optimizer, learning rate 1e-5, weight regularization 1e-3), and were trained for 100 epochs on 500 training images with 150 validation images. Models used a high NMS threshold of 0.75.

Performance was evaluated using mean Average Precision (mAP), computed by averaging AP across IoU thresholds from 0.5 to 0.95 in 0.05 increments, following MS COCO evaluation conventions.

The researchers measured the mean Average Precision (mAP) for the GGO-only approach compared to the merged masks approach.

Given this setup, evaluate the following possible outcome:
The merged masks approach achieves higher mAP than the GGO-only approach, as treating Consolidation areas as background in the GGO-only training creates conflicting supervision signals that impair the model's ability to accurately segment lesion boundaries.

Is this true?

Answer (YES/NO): YES